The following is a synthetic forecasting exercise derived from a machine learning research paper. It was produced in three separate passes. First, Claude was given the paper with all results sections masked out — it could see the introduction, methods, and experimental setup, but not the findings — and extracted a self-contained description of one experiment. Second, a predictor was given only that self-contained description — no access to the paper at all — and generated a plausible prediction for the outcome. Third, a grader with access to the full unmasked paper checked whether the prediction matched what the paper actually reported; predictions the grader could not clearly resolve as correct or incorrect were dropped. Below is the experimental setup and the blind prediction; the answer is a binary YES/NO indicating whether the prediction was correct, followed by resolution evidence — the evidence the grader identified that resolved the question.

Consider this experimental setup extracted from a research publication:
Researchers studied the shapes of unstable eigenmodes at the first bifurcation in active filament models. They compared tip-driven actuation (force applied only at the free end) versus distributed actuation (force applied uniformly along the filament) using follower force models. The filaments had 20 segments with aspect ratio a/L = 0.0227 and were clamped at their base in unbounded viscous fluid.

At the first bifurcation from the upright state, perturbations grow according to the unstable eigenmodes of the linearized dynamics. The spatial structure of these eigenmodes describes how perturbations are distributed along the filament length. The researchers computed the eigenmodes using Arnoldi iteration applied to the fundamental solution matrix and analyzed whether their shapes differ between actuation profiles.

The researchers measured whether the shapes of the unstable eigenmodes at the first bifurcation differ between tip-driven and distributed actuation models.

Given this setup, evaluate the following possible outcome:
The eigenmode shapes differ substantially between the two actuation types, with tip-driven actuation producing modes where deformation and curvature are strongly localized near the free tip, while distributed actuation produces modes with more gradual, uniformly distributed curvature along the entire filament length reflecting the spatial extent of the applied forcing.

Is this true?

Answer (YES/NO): NO